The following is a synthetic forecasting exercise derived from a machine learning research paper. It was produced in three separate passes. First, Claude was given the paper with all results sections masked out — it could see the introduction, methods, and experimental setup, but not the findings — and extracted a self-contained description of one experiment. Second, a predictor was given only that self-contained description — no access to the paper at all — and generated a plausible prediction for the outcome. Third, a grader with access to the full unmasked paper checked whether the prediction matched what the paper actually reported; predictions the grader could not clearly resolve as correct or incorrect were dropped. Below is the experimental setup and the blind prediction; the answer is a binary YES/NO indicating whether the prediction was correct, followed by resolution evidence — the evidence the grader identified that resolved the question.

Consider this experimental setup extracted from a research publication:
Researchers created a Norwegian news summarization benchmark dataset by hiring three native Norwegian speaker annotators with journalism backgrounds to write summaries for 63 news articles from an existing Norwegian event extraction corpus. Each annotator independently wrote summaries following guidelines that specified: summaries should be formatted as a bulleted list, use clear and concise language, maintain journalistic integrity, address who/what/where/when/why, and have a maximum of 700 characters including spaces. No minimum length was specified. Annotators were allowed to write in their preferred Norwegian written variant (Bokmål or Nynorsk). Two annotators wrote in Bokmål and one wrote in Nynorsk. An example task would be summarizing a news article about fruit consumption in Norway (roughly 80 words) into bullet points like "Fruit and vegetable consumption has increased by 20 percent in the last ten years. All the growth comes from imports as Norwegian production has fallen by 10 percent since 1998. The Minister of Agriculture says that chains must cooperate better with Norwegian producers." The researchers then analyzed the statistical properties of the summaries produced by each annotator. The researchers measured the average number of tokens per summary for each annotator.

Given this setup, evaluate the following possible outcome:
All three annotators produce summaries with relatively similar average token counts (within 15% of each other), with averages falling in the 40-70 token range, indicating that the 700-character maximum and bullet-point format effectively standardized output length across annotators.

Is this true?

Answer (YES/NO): NO